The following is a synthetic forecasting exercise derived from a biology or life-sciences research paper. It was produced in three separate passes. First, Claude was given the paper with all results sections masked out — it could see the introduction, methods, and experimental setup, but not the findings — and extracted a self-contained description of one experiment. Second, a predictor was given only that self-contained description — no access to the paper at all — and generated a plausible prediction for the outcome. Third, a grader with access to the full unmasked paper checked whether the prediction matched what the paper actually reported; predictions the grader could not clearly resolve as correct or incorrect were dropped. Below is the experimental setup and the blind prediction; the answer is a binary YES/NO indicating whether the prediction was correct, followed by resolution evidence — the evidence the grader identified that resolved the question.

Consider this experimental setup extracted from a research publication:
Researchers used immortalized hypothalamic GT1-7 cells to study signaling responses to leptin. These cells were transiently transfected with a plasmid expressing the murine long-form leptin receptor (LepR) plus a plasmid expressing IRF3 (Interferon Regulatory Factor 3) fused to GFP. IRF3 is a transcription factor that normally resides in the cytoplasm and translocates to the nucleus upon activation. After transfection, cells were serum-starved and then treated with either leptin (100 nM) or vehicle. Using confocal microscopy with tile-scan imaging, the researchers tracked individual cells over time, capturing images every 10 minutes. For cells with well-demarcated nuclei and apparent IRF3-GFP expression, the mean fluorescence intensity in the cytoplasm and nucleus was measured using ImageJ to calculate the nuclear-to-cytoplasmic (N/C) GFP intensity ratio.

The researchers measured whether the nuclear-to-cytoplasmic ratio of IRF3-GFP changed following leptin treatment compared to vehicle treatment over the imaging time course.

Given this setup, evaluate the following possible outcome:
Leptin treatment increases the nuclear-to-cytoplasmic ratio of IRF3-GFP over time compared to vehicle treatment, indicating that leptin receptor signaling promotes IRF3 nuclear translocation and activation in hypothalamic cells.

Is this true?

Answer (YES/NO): YES